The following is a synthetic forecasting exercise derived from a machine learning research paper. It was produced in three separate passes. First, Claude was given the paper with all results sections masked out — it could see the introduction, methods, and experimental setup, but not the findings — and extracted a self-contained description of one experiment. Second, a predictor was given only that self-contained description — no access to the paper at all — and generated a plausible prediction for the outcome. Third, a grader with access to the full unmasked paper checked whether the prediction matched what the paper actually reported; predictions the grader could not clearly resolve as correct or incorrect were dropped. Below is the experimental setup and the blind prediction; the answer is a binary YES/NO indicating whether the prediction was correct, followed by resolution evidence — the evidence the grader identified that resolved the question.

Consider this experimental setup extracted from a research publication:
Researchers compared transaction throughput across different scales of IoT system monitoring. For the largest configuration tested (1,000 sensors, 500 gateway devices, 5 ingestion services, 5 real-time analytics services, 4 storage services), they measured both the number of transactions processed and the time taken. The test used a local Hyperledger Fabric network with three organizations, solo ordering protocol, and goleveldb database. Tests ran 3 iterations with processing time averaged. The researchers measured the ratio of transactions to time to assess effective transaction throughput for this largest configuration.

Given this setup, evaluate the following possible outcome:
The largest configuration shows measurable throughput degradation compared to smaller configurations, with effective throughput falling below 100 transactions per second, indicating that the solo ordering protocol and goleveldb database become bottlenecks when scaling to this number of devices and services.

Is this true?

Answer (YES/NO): NO